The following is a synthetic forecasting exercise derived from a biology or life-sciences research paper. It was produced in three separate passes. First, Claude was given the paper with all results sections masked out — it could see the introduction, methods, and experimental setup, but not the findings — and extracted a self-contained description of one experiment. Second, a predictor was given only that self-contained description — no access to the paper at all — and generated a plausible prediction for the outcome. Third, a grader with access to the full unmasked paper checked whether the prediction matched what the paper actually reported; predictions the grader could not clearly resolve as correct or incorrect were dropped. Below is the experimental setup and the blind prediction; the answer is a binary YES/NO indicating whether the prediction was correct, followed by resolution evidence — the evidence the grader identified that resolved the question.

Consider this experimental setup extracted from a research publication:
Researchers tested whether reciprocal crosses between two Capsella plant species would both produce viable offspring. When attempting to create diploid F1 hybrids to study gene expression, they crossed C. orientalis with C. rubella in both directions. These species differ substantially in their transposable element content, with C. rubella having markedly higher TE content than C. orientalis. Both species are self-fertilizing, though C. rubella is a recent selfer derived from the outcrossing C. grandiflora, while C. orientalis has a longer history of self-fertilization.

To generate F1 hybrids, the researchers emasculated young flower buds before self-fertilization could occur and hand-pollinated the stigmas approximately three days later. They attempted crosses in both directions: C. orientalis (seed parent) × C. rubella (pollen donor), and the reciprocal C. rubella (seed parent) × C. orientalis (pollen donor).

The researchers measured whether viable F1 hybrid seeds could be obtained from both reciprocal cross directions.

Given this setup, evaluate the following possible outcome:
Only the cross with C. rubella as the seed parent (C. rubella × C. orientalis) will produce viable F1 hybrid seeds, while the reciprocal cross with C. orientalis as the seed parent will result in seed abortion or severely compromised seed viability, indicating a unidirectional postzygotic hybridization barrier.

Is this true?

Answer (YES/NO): NO